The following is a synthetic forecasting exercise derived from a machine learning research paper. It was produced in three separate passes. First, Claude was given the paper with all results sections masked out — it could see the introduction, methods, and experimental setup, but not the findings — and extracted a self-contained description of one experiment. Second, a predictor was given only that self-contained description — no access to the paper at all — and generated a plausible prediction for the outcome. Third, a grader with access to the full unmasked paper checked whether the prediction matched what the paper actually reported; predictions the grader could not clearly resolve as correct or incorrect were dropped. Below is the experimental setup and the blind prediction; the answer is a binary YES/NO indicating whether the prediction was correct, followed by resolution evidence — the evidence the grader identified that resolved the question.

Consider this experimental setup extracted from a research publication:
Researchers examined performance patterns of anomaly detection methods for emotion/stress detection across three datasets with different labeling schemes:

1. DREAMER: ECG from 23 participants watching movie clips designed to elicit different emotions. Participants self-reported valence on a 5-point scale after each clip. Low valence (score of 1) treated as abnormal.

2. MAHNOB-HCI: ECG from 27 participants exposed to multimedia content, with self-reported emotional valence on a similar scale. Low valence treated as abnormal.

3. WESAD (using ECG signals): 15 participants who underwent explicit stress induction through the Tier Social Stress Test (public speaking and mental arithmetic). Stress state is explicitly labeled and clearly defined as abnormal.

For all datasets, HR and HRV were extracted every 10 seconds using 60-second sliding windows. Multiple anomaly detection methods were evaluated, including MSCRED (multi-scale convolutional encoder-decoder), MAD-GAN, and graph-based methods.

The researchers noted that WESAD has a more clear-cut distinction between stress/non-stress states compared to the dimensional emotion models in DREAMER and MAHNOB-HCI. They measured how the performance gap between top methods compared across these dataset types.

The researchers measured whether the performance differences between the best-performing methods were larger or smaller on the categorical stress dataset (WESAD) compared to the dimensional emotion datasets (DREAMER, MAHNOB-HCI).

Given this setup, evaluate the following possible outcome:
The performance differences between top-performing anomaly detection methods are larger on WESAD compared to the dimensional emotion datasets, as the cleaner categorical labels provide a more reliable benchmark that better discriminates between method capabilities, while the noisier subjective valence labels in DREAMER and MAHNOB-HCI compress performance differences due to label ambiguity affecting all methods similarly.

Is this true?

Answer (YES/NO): NO